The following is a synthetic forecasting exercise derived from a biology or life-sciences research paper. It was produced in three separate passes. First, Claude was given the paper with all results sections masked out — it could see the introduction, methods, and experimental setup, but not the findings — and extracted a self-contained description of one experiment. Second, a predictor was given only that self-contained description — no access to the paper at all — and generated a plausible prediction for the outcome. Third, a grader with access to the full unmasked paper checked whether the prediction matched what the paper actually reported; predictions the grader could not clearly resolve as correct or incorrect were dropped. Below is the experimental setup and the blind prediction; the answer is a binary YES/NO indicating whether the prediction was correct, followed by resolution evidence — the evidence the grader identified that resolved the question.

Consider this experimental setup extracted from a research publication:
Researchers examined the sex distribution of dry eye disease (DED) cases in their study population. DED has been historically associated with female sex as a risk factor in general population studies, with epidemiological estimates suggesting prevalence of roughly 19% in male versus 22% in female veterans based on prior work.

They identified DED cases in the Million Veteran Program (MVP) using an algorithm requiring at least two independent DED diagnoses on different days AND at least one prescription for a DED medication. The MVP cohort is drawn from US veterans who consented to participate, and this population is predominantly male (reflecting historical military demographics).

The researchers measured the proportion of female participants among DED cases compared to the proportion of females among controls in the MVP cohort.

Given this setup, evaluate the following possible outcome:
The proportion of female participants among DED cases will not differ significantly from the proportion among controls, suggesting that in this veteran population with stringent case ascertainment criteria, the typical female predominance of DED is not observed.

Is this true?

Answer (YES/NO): NO